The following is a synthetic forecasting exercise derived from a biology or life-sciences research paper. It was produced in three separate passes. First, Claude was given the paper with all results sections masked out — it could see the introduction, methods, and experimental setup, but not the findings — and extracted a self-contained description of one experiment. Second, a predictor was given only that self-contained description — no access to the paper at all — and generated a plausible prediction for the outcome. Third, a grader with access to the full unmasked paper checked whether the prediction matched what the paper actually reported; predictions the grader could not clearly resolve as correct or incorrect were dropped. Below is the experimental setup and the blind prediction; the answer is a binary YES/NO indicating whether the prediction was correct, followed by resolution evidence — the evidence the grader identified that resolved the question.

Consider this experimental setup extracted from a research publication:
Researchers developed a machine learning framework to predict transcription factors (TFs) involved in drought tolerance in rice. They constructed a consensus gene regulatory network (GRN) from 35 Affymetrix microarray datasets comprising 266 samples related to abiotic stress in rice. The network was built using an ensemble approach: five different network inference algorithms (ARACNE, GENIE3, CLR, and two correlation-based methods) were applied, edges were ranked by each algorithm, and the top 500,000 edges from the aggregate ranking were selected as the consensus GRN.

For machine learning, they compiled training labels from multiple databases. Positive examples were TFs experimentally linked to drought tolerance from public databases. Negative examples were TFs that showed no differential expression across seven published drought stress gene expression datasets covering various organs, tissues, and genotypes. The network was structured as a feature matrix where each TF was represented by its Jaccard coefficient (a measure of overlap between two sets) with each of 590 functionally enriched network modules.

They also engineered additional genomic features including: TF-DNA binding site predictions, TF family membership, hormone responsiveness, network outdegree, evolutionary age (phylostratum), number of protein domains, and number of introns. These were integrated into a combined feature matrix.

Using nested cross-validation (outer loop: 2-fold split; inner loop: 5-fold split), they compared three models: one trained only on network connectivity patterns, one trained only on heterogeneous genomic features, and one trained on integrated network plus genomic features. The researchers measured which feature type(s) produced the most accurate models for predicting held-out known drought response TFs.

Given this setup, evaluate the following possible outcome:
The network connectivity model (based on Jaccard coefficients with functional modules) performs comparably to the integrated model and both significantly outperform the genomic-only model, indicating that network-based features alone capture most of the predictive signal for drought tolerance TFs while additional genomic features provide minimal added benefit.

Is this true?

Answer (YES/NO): NO